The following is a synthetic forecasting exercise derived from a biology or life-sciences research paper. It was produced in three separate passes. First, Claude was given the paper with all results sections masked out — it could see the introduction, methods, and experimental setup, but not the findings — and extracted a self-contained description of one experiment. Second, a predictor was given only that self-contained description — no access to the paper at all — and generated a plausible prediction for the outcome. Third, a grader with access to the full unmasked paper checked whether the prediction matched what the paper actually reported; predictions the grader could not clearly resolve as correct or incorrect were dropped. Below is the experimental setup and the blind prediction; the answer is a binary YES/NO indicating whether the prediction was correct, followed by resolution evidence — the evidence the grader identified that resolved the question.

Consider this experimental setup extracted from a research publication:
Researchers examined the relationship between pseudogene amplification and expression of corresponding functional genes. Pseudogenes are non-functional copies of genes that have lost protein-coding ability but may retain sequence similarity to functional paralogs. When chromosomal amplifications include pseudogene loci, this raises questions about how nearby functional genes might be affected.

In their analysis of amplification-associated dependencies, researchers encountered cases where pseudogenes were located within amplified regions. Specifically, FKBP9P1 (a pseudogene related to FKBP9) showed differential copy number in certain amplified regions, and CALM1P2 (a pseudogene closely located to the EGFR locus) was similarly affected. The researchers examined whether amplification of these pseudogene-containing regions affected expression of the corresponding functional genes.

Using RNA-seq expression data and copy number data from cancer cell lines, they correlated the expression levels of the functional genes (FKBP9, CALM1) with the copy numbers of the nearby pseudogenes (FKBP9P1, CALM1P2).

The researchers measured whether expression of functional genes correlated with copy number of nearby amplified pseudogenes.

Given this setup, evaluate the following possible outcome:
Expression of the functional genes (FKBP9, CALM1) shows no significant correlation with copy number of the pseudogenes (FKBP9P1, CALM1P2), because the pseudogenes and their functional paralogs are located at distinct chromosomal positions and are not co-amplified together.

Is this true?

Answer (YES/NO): YES